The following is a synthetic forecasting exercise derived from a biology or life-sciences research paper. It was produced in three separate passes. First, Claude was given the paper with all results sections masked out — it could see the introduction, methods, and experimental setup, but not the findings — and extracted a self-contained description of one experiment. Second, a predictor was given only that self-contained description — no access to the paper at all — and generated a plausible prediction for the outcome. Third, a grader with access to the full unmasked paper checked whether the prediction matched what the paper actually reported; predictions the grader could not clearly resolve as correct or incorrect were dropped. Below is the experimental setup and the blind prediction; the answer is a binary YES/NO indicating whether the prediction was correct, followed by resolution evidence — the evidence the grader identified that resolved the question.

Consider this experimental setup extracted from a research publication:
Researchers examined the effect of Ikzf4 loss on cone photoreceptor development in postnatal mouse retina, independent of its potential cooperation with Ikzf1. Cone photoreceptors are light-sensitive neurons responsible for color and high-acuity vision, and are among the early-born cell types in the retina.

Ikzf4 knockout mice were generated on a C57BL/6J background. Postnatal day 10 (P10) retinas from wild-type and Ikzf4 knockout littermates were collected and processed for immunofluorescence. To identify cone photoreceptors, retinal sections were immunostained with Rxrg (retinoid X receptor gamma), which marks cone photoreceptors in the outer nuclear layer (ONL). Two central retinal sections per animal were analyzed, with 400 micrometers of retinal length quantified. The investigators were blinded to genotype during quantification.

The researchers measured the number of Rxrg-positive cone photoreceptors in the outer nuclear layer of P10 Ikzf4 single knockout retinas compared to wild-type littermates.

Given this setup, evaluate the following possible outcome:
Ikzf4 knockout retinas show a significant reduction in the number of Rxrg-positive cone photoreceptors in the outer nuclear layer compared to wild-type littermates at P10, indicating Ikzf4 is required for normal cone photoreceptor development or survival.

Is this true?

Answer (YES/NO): NO